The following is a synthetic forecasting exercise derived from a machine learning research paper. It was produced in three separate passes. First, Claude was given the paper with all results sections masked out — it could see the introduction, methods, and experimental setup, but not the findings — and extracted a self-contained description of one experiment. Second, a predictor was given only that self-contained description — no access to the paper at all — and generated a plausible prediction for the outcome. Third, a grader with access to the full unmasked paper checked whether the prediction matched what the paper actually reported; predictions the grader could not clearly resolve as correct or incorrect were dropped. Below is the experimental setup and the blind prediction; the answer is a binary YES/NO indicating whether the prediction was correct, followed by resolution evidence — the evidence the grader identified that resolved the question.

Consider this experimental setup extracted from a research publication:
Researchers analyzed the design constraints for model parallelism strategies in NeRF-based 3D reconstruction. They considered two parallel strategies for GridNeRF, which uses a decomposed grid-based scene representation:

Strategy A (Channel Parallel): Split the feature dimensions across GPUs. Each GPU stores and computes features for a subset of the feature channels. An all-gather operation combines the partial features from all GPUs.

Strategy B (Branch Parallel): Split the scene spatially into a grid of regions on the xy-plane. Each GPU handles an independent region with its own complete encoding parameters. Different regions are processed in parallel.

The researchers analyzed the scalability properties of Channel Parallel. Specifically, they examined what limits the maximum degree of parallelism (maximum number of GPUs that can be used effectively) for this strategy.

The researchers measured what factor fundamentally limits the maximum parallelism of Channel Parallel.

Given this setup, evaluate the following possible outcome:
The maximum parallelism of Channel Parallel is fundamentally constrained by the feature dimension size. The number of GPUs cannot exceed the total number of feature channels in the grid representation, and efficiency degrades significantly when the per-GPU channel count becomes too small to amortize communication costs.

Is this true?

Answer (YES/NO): YES